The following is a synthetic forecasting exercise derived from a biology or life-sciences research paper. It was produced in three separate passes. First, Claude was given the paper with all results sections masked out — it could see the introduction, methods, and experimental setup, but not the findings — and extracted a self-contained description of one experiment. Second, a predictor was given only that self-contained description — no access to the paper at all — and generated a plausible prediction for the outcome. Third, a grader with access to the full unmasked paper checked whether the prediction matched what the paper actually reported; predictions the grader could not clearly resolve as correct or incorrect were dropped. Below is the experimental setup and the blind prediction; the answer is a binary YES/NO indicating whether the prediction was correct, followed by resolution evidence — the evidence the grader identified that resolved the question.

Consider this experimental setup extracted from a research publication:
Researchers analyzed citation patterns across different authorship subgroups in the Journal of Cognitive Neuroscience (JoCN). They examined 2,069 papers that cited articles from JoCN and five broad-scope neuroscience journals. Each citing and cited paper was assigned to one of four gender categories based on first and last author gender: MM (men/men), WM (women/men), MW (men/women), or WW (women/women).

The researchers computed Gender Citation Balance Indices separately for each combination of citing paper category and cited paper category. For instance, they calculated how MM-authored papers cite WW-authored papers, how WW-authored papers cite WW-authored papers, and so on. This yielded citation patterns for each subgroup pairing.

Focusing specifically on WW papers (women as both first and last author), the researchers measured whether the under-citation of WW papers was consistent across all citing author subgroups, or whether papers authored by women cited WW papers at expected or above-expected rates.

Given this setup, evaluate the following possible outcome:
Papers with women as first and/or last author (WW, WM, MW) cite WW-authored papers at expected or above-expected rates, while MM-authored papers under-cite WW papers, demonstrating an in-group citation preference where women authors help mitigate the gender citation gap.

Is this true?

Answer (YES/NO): NO